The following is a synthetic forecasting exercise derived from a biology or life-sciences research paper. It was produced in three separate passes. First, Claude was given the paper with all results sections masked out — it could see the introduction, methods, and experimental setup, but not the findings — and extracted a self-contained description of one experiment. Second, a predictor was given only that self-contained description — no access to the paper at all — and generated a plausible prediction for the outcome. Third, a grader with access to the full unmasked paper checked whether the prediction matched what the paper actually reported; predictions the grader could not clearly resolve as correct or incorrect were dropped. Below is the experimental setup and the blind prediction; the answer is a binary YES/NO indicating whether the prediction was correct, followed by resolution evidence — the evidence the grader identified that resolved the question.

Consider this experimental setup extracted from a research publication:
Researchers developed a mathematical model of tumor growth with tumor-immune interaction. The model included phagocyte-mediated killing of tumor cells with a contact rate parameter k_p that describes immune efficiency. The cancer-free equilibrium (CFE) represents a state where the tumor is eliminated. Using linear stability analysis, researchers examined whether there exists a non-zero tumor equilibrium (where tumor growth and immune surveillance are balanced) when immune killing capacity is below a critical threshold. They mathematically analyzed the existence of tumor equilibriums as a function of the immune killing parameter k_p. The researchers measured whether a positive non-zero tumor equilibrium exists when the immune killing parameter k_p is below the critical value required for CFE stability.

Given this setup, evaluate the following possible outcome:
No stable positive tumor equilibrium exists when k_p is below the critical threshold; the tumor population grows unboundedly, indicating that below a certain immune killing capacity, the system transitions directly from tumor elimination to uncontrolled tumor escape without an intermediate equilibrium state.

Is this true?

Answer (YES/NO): NO